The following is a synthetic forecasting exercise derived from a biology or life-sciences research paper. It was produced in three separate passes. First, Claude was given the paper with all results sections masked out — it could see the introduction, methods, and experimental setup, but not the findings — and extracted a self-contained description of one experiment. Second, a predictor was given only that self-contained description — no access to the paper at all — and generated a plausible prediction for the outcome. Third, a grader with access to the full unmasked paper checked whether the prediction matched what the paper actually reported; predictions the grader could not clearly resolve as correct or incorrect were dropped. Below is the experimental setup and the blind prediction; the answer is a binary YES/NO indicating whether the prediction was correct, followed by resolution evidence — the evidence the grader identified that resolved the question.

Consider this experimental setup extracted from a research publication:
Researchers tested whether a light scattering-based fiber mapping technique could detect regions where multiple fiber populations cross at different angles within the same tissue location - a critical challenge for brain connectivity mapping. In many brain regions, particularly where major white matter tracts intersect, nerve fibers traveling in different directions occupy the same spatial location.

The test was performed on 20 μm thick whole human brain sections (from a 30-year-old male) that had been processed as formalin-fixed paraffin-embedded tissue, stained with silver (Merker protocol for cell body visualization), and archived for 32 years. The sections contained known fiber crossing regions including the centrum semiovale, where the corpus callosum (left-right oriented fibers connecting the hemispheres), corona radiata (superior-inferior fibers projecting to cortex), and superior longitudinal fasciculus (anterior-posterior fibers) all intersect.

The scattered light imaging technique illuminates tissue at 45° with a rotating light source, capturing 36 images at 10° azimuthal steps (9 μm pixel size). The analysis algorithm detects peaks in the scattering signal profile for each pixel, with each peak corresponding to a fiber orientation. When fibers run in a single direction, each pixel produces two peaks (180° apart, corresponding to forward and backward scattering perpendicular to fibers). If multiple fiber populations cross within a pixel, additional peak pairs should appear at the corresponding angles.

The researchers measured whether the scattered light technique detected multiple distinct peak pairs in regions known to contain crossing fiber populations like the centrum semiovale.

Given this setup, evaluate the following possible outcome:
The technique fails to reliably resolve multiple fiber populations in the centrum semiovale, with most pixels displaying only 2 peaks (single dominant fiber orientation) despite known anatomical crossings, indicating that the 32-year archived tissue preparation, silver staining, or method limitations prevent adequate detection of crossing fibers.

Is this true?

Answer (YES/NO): NO